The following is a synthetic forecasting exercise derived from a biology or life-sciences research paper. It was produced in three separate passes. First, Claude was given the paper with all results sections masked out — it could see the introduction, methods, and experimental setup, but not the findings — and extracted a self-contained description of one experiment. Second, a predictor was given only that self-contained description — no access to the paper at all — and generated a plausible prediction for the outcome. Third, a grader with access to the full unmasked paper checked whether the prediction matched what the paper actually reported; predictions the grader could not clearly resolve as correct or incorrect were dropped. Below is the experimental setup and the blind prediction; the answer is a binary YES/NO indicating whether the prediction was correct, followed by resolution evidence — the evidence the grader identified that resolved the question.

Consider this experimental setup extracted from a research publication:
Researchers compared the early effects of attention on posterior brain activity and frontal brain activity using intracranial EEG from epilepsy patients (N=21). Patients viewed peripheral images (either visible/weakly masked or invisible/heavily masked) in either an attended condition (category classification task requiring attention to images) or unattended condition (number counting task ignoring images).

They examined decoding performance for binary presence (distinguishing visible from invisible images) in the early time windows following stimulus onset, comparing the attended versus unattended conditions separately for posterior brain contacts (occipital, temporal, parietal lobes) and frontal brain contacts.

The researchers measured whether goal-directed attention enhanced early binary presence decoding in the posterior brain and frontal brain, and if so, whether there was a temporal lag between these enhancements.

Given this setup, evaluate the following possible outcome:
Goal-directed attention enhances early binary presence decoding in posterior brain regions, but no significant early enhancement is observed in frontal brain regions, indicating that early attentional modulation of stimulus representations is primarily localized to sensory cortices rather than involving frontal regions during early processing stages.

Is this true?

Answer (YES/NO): NO